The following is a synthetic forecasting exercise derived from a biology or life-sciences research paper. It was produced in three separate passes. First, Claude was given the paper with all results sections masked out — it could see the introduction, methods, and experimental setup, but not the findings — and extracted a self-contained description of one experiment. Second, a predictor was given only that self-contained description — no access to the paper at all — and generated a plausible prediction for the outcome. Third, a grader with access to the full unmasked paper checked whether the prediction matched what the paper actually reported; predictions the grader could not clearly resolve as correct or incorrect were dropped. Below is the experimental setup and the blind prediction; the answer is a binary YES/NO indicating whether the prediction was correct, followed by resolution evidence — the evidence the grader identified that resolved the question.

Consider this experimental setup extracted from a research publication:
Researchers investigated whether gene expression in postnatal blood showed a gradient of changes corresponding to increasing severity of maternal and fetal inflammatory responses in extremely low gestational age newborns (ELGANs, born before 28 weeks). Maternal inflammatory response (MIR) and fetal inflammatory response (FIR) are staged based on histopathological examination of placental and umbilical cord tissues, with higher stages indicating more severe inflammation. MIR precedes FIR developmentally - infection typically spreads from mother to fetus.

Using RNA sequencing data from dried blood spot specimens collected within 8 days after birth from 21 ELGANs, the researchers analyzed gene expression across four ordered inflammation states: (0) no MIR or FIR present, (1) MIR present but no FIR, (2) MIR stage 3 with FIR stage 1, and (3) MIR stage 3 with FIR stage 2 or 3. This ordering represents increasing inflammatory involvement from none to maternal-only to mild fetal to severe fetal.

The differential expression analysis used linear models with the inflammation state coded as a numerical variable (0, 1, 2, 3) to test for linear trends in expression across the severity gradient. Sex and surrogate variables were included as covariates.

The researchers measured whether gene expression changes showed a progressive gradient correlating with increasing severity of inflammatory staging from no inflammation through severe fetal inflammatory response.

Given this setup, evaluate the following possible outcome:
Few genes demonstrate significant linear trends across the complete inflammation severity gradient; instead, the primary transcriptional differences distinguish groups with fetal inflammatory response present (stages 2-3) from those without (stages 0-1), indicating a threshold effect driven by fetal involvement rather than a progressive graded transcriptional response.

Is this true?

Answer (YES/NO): YES